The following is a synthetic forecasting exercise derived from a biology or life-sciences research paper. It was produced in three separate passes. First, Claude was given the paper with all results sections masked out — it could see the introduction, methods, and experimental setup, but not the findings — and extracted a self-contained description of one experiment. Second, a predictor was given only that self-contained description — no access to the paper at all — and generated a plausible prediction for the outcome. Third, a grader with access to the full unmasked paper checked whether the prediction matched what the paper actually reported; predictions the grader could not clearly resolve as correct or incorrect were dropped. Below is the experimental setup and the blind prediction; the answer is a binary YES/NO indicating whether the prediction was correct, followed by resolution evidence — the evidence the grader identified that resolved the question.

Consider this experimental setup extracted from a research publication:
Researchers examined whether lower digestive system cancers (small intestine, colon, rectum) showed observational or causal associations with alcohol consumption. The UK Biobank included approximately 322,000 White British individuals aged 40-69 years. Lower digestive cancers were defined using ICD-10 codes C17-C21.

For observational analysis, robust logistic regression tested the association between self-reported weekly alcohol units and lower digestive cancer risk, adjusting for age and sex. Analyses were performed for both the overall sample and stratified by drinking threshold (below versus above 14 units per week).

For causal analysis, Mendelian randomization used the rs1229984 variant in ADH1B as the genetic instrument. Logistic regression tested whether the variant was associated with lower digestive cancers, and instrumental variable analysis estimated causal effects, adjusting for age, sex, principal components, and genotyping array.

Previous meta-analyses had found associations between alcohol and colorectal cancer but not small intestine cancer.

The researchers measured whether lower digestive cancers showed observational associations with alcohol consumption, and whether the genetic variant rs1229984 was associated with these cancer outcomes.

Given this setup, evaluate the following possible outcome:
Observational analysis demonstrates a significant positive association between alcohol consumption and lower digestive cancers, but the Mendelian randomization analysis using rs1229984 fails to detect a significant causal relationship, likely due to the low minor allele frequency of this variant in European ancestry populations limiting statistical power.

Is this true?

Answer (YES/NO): YES